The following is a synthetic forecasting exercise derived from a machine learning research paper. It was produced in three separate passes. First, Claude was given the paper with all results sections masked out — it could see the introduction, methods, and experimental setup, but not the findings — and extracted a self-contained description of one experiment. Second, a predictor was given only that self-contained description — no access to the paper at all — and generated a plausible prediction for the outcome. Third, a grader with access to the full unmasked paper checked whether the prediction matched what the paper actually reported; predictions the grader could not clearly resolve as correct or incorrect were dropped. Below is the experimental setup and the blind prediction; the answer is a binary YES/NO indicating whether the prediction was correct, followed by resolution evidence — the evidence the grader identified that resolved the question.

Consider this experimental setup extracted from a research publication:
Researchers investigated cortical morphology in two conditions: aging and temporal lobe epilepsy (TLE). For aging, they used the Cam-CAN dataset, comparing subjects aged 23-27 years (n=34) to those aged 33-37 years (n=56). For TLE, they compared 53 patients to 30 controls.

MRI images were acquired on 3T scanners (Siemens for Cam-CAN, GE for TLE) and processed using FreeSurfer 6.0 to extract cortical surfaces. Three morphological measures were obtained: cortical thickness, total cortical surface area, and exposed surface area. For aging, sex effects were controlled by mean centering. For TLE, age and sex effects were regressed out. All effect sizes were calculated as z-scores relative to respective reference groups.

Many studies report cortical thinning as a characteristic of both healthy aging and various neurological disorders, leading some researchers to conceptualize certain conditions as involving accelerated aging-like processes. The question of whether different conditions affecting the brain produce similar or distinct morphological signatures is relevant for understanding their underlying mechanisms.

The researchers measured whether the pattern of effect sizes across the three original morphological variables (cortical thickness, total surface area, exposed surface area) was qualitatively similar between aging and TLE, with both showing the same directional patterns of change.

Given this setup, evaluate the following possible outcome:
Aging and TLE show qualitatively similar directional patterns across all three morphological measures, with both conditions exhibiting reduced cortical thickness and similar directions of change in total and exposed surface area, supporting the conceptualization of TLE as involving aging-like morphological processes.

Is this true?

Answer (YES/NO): YES